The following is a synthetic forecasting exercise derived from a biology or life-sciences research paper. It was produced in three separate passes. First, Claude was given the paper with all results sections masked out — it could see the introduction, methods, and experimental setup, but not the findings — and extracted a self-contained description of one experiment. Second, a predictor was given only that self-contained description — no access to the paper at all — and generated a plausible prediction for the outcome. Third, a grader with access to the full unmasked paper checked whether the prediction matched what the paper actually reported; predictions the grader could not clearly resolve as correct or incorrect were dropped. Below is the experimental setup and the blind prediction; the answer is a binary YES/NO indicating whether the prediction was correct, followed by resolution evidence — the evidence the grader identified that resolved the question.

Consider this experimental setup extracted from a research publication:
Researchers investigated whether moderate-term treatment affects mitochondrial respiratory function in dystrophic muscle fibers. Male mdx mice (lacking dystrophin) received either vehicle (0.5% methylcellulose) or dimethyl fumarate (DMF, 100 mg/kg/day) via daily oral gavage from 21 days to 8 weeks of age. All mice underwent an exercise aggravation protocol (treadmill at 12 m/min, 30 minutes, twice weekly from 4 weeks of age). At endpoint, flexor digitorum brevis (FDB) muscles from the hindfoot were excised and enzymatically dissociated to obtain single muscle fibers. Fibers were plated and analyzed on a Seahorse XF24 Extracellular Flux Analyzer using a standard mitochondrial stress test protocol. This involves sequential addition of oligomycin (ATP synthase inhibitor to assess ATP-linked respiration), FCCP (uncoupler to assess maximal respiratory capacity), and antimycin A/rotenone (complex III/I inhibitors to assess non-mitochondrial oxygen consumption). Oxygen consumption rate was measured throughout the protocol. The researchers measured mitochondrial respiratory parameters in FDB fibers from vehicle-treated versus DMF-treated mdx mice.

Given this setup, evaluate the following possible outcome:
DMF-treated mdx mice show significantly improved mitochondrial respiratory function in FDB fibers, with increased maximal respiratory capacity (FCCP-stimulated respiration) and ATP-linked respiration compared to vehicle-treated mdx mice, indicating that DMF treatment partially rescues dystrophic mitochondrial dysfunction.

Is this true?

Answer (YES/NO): NO